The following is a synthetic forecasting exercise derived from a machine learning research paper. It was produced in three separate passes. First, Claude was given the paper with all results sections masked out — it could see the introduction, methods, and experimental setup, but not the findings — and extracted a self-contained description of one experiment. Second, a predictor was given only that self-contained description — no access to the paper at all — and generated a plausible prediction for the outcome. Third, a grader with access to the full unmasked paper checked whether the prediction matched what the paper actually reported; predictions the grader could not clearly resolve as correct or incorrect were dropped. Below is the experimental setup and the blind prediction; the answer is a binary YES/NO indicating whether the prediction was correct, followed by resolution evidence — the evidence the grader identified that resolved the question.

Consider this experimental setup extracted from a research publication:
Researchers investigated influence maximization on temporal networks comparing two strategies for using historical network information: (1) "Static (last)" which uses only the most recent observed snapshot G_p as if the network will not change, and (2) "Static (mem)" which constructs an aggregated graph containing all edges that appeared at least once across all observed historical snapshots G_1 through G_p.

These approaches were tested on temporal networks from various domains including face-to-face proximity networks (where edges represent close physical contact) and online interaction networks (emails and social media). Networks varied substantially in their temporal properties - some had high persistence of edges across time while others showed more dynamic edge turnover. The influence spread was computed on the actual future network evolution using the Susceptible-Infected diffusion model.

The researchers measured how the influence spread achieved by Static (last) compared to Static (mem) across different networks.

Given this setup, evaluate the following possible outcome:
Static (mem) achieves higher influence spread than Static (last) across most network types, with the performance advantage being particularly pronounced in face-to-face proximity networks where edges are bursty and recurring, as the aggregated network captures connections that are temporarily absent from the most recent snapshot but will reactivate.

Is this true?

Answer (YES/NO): NO